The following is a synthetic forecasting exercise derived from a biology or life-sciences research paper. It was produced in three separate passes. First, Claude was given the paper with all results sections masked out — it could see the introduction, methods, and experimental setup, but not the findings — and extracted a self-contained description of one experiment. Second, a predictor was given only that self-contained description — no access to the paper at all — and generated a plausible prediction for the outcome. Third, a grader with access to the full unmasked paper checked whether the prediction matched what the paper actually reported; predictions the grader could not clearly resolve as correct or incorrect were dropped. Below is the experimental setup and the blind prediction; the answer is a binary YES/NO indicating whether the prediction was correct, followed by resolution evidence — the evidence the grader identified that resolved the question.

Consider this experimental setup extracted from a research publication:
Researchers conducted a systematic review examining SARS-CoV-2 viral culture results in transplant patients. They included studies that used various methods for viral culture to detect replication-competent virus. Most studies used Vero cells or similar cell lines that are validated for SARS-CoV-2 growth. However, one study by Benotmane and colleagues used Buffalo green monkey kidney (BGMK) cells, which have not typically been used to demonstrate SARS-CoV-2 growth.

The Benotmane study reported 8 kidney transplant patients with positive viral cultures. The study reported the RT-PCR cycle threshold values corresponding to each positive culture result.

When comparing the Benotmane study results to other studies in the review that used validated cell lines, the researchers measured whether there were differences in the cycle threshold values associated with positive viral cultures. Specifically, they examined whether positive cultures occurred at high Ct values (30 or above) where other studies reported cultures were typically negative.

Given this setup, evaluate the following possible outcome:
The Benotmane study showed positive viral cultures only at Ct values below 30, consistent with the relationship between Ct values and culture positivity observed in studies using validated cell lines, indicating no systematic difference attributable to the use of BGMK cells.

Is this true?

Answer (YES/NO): NO